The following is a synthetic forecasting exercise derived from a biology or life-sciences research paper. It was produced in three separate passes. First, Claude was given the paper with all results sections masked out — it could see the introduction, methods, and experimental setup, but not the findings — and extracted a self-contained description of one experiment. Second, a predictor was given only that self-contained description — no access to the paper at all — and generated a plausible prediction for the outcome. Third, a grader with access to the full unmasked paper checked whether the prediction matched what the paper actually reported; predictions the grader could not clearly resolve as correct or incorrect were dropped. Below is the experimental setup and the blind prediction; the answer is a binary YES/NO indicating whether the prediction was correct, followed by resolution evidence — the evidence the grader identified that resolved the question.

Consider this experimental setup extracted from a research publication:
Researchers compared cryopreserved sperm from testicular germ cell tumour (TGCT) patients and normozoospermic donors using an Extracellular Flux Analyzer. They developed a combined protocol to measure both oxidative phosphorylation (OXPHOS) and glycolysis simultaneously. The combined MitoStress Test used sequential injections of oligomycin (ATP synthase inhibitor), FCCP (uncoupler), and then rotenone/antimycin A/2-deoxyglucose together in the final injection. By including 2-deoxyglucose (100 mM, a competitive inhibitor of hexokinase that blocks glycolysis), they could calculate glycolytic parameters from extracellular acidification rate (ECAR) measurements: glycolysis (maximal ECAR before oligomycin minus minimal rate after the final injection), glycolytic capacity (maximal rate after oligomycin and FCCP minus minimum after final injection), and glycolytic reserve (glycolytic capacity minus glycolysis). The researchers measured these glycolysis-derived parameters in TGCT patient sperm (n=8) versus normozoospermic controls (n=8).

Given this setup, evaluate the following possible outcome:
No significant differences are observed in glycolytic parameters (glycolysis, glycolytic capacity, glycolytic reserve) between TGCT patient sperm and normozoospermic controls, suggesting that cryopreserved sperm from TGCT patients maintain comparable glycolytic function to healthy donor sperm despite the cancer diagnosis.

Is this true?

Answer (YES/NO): YES